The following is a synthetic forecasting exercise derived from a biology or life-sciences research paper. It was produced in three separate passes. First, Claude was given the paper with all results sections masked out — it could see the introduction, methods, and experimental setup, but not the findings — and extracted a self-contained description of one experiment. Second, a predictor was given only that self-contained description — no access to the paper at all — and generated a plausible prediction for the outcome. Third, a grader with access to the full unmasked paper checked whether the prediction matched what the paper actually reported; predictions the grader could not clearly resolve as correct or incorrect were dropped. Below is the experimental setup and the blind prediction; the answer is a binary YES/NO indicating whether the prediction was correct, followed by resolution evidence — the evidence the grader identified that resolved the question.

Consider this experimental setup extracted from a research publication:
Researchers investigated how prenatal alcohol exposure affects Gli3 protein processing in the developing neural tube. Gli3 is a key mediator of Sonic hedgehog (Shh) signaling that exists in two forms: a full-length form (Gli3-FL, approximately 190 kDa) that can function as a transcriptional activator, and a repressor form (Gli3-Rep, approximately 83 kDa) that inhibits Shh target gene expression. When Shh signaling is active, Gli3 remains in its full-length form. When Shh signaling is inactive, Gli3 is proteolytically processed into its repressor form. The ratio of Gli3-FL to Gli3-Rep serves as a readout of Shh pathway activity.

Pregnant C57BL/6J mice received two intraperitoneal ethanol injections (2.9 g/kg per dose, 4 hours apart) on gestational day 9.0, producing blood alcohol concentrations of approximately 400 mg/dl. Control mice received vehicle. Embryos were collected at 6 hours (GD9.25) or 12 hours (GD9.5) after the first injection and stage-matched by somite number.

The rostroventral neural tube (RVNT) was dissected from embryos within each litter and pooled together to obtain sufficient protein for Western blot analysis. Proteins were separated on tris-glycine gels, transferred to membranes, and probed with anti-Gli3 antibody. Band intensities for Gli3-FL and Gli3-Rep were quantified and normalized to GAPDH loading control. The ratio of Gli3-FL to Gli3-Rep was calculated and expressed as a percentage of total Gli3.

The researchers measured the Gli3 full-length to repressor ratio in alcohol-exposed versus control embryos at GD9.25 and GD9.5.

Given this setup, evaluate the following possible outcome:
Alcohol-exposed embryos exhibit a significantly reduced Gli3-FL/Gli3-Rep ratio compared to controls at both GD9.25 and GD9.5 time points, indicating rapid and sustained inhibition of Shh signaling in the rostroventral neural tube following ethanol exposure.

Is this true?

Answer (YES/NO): NO